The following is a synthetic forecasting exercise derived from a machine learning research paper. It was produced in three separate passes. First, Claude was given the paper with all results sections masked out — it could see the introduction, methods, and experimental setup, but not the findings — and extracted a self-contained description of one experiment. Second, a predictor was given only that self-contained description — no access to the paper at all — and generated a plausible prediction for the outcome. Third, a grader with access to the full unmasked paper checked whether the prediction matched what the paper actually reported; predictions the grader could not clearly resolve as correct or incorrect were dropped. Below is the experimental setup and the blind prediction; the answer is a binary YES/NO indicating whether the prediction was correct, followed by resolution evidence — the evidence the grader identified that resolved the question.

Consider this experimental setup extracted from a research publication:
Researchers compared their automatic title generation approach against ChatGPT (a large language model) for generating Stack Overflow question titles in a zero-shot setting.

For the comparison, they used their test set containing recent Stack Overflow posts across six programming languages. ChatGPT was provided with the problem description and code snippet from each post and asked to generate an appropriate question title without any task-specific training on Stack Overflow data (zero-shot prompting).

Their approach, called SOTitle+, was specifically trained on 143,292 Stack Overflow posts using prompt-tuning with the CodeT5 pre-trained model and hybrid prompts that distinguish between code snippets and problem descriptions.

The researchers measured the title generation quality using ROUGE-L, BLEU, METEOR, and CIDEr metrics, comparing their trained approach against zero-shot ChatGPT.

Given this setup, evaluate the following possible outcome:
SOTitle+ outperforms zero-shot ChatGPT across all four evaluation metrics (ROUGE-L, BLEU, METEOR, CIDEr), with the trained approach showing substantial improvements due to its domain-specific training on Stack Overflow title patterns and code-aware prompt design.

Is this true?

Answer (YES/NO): YES